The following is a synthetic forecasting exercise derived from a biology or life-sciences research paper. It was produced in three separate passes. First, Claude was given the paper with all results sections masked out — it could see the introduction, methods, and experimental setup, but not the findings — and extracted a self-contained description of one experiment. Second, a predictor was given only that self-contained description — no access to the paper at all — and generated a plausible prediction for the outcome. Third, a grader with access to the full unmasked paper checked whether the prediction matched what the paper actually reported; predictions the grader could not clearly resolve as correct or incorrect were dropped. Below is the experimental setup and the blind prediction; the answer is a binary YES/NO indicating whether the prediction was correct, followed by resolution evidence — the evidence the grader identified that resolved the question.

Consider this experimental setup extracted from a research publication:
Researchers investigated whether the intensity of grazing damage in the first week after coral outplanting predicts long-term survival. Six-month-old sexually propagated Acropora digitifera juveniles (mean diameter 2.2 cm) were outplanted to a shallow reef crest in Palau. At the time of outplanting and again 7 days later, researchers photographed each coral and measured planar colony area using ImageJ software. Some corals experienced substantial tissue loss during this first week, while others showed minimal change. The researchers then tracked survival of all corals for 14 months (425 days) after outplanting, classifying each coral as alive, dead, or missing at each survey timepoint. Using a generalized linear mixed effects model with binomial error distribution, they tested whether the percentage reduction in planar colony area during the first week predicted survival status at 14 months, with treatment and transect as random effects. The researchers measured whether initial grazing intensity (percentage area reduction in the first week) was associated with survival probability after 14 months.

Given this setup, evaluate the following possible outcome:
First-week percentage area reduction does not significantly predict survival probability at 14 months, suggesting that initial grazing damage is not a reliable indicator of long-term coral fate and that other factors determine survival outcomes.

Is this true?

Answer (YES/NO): NO